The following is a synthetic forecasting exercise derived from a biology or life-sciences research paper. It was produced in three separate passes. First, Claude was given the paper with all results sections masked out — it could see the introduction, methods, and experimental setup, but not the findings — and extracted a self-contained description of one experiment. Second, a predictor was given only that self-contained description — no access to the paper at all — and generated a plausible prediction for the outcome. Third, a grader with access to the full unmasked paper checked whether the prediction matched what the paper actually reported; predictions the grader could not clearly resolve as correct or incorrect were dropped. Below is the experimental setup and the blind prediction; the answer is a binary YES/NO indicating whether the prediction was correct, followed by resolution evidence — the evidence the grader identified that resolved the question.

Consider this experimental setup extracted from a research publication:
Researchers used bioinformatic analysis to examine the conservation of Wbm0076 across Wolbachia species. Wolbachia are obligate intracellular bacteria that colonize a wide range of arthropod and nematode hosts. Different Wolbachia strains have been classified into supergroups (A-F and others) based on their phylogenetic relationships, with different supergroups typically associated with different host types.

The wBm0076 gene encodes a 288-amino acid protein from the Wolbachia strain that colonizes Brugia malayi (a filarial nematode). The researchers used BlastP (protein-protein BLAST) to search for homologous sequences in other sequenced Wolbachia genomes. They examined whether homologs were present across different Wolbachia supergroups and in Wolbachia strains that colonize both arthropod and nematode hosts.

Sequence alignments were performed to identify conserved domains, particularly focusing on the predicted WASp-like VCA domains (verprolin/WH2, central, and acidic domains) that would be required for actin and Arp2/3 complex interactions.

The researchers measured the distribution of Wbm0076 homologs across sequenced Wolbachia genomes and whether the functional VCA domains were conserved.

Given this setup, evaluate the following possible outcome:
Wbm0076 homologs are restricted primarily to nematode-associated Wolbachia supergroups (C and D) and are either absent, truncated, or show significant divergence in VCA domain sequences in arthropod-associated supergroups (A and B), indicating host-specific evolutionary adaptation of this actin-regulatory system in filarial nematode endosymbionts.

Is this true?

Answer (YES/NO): NO